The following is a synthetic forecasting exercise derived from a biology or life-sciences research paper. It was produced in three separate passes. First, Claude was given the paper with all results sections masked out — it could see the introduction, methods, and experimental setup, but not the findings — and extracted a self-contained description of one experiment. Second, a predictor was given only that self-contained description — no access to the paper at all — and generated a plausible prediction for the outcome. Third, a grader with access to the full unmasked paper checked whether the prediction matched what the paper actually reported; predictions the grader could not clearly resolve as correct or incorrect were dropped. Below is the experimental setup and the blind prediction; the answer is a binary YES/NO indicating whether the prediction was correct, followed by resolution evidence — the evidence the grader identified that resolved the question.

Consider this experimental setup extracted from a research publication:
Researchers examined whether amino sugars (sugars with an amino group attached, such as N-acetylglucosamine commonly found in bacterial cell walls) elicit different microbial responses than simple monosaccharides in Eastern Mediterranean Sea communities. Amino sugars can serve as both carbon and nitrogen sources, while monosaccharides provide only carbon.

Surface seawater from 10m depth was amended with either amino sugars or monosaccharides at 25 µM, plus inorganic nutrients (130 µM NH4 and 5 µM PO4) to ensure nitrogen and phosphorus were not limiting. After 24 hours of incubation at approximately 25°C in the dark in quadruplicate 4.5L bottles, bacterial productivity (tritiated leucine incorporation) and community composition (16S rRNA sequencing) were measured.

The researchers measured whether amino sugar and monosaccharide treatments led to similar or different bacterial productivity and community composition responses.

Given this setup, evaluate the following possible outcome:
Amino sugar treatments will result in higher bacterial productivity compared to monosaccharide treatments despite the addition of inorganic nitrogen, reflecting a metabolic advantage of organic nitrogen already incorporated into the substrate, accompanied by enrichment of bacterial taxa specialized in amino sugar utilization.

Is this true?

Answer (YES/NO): NO